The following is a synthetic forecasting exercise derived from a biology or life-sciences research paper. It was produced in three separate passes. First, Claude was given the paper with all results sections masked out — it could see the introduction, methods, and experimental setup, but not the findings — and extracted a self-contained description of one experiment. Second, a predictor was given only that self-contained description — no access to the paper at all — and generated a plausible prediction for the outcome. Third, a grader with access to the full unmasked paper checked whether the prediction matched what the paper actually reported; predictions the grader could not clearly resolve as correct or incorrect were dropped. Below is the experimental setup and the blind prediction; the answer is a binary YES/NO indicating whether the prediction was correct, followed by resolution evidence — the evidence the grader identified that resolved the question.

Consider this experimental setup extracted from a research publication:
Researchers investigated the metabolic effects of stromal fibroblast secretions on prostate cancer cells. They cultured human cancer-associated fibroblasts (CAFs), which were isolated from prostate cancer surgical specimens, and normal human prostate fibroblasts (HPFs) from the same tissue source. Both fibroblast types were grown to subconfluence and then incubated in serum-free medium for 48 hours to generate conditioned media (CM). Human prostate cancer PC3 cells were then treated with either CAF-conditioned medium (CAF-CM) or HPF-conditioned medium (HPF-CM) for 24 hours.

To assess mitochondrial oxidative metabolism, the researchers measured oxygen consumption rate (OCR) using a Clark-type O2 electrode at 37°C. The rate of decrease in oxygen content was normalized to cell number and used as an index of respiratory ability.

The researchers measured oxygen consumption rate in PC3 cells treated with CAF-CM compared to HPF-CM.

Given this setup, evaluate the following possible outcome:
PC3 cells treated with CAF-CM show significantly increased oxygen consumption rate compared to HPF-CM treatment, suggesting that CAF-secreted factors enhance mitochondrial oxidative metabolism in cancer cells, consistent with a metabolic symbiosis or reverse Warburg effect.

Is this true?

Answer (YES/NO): YES